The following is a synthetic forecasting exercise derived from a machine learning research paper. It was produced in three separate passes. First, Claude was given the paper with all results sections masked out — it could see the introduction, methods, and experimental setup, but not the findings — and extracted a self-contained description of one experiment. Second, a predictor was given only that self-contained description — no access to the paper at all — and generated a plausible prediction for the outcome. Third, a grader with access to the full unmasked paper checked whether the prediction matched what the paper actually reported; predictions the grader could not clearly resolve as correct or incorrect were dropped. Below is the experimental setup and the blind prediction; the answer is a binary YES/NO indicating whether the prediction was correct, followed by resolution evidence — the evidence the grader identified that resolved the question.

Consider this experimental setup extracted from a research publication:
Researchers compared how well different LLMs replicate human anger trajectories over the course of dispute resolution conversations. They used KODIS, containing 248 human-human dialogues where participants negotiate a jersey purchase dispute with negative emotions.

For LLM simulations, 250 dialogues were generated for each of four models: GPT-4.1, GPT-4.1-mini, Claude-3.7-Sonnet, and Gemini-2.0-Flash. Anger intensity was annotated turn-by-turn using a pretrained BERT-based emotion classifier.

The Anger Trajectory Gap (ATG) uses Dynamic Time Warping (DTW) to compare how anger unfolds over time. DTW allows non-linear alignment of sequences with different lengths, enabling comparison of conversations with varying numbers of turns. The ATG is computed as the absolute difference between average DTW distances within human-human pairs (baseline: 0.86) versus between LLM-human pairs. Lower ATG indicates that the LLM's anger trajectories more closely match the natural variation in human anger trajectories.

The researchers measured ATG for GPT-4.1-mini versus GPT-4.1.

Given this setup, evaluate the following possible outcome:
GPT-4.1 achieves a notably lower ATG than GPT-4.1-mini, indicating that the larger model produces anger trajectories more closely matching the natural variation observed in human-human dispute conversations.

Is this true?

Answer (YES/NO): YES